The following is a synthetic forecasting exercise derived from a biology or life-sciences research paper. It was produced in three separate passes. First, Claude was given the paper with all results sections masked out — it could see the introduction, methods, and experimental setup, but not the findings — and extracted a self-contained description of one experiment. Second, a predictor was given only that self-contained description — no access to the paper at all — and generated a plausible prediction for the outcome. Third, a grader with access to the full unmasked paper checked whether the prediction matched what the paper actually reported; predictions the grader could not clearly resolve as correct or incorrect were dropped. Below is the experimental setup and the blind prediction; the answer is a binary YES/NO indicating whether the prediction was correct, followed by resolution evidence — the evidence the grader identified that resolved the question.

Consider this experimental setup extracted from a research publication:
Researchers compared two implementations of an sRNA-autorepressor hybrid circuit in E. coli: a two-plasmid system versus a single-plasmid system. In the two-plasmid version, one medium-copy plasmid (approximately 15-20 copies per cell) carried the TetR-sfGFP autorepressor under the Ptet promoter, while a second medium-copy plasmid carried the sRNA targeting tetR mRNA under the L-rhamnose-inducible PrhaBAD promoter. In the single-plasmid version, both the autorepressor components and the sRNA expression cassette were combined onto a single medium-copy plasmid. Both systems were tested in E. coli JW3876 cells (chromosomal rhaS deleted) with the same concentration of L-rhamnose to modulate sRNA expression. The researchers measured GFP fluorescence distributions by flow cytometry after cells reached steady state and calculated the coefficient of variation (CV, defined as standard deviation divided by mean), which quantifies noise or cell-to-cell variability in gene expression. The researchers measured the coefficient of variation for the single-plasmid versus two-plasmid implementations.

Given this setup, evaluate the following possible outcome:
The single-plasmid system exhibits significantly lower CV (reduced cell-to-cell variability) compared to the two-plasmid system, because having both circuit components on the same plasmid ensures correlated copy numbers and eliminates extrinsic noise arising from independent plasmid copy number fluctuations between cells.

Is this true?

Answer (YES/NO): YES